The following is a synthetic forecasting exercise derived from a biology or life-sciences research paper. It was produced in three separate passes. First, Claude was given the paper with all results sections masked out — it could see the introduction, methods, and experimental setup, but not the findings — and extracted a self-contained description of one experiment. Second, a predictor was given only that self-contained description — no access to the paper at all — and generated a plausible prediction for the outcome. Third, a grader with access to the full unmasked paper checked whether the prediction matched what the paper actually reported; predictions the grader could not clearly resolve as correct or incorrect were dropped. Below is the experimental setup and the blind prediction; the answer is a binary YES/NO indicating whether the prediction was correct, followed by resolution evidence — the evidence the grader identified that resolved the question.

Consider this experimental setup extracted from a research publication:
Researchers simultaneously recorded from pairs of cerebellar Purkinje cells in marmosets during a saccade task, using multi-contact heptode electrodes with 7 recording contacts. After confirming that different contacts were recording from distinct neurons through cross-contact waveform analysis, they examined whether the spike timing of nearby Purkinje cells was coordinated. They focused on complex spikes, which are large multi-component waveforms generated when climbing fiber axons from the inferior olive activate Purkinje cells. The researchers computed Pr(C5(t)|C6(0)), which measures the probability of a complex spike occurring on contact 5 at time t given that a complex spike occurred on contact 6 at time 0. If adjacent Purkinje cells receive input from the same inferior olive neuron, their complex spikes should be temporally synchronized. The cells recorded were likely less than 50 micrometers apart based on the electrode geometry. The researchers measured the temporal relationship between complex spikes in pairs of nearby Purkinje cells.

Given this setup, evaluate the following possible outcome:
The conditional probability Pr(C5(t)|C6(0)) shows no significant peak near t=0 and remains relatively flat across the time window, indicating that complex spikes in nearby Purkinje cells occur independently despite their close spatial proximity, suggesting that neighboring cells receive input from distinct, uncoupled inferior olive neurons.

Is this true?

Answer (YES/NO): YES